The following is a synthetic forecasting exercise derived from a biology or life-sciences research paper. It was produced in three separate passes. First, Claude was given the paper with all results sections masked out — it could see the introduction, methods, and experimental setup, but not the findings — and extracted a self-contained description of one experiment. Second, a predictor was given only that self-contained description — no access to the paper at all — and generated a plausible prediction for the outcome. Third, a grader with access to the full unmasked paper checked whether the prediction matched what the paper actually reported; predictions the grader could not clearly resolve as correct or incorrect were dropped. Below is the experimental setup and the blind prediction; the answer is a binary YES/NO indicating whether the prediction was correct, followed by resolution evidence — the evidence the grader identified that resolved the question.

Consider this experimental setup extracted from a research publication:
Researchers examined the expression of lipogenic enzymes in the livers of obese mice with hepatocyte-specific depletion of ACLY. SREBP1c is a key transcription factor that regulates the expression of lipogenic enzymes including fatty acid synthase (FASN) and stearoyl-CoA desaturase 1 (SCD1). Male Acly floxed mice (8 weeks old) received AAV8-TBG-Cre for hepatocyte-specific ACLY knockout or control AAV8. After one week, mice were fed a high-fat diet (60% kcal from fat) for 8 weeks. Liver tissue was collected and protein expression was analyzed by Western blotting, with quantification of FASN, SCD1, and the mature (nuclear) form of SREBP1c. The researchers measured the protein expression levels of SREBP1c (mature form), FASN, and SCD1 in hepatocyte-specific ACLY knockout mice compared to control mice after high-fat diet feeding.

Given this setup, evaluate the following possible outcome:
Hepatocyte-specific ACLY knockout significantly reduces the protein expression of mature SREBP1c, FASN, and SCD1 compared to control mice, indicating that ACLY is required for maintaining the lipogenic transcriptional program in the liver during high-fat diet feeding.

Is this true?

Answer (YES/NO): NO